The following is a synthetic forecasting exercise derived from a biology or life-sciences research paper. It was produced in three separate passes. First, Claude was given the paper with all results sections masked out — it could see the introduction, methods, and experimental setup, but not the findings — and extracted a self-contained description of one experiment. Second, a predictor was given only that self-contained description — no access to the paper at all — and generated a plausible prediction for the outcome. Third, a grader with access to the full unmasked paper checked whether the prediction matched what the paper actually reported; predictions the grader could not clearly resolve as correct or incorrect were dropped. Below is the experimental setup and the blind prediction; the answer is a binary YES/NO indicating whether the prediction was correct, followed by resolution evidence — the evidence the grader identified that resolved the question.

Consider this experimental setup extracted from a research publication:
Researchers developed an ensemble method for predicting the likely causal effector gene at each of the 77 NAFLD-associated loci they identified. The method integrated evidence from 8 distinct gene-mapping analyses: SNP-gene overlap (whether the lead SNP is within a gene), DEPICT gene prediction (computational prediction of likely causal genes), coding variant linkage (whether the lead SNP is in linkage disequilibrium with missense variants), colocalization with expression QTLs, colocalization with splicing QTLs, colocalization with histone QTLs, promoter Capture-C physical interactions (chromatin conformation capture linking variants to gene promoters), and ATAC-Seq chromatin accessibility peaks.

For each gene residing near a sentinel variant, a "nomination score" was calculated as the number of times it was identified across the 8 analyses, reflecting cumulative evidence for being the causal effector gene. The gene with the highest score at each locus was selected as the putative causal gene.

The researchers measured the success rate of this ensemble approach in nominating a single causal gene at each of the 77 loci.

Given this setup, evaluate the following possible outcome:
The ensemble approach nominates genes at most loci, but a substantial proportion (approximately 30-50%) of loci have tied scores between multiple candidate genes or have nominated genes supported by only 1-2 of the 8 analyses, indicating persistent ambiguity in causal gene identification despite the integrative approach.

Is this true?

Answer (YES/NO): YES